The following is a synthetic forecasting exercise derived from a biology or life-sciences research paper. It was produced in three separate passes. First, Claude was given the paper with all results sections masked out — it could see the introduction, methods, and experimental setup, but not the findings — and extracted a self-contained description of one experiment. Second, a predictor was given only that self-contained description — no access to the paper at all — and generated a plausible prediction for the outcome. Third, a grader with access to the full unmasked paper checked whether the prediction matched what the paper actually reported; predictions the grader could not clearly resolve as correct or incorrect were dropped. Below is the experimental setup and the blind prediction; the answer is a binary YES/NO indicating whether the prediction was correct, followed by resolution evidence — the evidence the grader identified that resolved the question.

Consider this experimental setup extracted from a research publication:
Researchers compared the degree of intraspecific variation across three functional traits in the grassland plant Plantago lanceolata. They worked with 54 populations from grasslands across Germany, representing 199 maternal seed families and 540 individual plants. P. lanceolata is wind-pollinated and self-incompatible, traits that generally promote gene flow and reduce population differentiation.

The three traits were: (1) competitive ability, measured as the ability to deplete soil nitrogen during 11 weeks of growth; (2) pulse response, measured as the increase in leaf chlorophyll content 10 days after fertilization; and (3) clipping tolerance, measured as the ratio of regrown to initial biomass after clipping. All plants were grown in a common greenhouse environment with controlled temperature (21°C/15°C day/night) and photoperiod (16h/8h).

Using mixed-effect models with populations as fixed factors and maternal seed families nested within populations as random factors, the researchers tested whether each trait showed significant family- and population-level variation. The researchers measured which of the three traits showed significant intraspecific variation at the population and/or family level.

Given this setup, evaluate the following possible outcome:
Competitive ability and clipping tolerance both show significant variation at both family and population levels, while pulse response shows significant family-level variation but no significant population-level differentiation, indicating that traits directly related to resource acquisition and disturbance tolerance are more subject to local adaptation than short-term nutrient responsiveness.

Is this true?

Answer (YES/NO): NO